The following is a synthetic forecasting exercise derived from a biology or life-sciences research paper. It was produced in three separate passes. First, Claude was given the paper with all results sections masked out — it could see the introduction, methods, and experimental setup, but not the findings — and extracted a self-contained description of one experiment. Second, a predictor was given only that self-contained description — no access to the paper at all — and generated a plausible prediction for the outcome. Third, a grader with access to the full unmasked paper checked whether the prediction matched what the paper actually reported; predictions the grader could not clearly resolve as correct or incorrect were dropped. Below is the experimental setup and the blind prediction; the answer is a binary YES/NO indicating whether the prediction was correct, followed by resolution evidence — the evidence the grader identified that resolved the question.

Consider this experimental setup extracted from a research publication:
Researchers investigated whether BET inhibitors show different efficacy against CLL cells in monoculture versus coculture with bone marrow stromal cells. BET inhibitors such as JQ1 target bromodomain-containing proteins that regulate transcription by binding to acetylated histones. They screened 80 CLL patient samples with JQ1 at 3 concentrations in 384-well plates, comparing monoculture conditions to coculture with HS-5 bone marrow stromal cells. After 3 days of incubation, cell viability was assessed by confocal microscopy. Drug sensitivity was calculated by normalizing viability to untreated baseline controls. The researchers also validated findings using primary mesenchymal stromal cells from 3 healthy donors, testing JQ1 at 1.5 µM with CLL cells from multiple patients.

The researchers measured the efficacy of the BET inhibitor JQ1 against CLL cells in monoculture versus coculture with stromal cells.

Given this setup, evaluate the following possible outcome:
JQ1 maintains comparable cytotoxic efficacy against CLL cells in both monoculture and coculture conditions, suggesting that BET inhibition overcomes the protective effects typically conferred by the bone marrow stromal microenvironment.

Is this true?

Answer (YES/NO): NO